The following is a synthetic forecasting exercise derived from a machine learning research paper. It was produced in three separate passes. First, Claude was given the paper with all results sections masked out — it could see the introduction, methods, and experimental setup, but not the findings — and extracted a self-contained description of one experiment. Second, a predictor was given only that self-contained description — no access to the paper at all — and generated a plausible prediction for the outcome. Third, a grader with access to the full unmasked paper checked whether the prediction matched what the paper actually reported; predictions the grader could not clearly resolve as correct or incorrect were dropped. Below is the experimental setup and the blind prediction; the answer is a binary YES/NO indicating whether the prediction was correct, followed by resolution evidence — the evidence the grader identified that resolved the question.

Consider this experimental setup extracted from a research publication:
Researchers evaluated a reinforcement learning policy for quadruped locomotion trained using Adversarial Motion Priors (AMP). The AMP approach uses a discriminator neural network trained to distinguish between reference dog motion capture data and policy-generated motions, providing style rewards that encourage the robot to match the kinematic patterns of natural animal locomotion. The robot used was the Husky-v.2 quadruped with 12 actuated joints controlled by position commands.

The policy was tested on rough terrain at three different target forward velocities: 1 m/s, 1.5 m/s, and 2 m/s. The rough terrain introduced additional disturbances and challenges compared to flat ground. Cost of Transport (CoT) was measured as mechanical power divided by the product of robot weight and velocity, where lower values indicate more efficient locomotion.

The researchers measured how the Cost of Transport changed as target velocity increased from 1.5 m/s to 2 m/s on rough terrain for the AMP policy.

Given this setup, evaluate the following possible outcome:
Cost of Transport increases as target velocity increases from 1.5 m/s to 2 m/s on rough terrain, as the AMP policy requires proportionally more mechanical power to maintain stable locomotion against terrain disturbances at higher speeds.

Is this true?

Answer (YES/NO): YES